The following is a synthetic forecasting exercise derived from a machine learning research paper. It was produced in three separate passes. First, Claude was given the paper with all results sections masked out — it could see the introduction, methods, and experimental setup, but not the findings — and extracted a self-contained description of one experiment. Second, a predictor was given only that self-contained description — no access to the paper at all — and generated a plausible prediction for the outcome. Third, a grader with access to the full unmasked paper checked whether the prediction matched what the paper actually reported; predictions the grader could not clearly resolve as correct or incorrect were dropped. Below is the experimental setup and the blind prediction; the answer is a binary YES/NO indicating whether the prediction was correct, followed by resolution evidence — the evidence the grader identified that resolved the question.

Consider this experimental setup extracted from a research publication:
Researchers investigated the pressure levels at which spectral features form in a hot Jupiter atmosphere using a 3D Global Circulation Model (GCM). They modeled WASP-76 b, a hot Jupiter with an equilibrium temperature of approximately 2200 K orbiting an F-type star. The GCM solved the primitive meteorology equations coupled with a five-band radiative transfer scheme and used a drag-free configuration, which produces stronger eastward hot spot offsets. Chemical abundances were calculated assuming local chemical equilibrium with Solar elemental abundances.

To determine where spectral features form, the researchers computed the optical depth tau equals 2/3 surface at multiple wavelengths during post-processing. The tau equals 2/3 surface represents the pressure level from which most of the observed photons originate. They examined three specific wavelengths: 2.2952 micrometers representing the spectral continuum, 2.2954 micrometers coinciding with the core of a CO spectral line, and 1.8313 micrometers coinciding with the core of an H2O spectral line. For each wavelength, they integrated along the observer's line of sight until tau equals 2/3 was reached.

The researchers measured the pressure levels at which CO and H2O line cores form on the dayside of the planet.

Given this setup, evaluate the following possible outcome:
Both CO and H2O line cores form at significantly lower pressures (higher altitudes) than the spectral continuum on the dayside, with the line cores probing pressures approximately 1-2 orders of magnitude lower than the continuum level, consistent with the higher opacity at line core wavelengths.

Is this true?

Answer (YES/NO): NO